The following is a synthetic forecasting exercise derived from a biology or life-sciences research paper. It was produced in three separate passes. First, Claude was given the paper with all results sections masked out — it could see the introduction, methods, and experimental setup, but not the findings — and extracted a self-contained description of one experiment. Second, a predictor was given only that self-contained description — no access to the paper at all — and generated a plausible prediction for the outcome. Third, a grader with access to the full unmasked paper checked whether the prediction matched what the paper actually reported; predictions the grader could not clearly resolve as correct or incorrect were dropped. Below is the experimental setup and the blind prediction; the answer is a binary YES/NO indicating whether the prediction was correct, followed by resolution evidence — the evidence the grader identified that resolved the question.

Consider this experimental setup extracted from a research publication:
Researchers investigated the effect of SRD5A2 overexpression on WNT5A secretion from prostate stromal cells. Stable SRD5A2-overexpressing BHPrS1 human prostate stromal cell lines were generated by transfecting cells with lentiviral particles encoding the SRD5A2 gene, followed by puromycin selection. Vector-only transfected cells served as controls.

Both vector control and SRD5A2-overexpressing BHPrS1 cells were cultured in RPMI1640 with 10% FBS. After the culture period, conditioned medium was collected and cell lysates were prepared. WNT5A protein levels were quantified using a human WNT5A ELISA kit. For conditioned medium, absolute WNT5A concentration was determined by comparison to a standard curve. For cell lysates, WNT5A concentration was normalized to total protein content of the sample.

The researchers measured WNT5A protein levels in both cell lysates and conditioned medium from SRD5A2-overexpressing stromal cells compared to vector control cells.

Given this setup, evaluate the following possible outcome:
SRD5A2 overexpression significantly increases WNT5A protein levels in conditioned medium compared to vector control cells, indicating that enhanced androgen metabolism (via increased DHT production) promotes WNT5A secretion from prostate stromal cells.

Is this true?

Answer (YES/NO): NO